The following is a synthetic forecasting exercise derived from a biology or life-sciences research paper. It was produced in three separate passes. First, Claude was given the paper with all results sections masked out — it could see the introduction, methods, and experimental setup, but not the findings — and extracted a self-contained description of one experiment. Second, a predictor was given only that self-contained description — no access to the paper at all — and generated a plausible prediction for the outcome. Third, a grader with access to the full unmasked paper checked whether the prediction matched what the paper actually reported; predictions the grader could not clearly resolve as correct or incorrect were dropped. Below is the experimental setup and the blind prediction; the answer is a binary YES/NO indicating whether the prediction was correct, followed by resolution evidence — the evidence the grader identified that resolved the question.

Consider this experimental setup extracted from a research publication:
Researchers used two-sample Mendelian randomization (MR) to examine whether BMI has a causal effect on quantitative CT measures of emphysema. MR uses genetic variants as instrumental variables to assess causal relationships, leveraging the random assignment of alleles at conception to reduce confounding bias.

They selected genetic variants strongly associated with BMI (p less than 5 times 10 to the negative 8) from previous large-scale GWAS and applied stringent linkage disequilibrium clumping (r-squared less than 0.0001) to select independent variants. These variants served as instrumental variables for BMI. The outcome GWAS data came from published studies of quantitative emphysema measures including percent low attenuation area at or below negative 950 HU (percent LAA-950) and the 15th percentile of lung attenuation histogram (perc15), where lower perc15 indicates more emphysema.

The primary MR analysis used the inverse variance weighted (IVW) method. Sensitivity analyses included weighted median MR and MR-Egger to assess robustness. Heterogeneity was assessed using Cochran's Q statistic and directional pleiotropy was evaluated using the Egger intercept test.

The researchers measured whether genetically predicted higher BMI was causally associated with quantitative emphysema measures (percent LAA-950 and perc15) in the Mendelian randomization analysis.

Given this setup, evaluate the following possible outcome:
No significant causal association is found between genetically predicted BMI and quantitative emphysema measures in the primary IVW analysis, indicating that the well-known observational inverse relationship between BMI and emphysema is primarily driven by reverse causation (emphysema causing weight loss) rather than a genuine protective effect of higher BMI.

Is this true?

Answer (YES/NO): NO